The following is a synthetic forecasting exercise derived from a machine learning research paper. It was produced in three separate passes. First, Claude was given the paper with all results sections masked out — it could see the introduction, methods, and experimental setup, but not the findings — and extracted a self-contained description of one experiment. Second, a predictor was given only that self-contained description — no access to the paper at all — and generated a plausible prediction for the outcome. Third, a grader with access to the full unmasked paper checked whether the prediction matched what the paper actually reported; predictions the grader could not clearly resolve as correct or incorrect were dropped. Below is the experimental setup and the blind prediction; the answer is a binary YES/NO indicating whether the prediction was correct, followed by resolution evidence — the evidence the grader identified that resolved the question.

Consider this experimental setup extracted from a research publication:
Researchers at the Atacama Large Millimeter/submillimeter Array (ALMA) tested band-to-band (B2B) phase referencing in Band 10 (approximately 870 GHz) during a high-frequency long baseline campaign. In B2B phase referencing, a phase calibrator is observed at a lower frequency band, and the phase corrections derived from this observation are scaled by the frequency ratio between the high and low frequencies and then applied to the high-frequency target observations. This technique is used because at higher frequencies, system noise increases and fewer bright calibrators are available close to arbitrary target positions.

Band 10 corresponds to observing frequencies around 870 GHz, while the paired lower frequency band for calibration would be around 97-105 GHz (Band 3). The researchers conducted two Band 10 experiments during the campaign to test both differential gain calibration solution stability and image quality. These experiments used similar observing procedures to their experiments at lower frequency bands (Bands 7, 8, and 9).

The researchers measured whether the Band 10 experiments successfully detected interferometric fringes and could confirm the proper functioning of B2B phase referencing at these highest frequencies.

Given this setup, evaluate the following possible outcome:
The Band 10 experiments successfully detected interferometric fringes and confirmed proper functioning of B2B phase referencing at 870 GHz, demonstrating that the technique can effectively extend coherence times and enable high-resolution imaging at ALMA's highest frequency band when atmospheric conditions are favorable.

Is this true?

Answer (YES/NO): NO